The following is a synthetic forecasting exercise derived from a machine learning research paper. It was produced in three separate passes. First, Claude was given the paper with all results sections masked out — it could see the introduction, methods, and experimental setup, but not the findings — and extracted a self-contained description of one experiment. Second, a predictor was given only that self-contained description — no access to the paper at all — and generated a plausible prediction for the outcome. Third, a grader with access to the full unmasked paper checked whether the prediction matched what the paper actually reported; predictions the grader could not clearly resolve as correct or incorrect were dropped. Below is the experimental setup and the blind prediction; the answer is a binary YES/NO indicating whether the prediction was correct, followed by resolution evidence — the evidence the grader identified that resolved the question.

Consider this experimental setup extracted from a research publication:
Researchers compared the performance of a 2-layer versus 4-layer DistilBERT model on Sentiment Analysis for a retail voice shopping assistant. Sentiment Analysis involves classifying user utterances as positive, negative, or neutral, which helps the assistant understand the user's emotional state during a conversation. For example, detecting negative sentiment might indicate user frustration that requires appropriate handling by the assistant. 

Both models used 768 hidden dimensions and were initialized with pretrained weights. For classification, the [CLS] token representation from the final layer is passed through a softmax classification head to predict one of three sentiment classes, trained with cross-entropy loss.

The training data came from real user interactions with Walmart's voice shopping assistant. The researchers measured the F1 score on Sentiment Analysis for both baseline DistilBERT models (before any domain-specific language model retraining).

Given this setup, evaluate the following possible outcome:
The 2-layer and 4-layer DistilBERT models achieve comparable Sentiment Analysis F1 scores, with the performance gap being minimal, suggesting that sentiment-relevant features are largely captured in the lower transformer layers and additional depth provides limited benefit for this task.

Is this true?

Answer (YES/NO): YES